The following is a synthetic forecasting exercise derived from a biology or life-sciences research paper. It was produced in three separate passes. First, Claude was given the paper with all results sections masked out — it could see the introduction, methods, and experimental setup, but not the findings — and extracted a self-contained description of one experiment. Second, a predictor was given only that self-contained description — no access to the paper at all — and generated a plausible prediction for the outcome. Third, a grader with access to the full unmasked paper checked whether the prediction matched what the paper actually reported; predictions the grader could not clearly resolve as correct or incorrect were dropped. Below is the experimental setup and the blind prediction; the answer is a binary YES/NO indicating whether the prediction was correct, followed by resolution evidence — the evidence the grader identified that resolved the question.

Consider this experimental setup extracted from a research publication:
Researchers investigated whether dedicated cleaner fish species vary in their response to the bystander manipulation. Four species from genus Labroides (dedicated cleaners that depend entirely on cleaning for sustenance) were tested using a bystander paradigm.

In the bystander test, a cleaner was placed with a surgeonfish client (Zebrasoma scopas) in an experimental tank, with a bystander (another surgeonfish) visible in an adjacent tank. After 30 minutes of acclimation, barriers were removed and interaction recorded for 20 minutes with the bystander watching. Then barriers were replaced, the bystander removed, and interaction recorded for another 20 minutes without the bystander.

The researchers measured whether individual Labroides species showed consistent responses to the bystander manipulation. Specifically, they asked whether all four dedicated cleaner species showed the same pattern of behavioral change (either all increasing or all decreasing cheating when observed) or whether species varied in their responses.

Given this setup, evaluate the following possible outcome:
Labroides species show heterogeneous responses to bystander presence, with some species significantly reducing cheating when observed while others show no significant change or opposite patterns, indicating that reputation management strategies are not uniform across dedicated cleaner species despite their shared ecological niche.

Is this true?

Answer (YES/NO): NO